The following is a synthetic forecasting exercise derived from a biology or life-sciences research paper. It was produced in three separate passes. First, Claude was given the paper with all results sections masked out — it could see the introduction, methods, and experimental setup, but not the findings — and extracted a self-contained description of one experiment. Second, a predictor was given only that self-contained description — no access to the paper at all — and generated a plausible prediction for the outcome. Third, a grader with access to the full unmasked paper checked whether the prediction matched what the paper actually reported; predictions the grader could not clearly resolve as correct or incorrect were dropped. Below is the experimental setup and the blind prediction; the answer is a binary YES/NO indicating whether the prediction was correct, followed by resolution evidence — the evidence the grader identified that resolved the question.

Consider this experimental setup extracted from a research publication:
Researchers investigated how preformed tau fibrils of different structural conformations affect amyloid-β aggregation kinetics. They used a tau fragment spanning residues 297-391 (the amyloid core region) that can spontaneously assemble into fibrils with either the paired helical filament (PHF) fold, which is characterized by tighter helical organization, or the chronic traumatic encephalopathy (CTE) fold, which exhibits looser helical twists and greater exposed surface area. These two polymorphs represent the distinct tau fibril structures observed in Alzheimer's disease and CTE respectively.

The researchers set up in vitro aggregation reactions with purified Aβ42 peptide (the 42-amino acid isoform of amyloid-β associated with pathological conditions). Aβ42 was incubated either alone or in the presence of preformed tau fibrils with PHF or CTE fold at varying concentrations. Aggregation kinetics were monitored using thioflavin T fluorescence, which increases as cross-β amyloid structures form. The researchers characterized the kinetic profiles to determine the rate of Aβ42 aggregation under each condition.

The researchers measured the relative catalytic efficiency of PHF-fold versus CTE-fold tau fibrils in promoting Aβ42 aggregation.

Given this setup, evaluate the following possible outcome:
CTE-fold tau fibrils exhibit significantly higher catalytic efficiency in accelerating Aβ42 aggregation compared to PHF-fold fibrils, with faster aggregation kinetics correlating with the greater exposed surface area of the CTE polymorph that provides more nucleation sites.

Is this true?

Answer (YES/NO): YES